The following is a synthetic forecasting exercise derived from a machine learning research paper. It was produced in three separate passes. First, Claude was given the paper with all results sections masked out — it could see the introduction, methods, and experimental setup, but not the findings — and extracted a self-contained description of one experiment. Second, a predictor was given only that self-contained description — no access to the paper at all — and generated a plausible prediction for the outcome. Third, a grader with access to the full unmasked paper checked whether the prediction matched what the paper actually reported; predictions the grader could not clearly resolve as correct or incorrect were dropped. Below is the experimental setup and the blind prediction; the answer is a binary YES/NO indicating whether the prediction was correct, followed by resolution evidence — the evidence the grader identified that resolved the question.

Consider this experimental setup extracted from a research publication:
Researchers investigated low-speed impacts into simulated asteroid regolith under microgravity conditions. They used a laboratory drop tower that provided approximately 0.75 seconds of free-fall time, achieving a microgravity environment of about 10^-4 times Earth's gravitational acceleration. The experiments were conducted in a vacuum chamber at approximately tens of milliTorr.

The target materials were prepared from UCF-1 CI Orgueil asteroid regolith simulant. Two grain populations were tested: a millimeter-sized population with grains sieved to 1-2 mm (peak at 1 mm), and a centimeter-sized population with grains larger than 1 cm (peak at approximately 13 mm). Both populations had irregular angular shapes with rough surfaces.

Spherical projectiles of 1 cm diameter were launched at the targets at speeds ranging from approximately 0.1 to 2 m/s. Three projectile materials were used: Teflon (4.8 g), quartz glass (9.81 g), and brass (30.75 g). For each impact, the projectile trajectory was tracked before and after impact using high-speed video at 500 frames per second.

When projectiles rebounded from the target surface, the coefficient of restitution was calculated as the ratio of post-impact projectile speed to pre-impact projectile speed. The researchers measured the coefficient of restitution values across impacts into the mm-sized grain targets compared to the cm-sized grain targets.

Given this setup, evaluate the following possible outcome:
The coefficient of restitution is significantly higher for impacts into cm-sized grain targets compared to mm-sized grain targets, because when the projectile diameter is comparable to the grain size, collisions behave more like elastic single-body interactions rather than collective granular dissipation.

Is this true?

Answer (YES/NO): NO